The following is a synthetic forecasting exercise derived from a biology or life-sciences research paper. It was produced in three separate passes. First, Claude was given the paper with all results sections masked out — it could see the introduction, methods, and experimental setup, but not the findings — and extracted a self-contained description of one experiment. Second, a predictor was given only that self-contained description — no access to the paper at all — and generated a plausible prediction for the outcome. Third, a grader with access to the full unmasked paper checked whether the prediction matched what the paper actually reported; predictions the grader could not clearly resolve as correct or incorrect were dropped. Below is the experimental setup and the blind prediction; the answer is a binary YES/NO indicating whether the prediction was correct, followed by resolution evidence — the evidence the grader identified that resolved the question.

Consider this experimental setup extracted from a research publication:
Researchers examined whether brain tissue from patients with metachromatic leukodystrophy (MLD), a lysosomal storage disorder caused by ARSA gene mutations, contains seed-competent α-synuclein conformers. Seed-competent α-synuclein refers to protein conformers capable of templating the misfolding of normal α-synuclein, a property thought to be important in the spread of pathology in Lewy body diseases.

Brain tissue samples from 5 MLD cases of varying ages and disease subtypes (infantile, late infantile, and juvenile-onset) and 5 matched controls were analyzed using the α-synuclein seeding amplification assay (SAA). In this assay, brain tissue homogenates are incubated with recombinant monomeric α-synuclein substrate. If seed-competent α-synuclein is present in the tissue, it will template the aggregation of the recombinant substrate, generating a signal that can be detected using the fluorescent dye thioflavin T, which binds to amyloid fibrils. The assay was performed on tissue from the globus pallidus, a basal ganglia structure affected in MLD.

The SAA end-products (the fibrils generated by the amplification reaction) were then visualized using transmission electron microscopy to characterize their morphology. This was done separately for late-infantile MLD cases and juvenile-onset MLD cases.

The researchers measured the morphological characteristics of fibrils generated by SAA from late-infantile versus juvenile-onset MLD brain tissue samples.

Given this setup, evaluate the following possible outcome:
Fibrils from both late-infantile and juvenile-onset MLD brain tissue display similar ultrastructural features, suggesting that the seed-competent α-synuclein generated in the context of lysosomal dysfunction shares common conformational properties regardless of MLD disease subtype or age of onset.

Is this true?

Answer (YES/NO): NO